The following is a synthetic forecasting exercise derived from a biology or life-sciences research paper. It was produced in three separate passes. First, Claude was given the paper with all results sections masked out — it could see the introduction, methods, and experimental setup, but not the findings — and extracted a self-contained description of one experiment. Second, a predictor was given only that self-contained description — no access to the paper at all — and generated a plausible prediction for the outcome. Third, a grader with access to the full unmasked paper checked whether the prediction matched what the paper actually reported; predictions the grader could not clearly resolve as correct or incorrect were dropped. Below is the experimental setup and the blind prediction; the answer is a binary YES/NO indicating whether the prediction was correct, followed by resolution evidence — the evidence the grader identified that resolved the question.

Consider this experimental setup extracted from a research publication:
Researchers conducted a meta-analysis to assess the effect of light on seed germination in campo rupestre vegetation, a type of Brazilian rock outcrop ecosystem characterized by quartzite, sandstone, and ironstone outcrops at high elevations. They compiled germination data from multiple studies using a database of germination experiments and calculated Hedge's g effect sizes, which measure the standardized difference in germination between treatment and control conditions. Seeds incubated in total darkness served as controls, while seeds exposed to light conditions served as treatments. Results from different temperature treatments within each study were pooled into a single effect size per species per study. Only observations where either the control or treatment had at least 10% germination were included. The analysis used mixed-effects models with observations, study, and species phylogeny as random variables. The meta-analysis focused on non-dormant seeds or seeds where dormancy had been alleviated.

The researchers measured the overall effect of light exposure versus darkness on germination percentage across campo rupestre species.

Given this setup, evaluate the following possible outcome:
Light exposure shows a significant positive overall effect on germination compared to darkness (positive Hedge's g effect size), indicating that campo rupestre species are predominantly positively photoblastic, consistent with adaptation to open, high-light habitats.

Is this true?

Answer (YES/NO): YES